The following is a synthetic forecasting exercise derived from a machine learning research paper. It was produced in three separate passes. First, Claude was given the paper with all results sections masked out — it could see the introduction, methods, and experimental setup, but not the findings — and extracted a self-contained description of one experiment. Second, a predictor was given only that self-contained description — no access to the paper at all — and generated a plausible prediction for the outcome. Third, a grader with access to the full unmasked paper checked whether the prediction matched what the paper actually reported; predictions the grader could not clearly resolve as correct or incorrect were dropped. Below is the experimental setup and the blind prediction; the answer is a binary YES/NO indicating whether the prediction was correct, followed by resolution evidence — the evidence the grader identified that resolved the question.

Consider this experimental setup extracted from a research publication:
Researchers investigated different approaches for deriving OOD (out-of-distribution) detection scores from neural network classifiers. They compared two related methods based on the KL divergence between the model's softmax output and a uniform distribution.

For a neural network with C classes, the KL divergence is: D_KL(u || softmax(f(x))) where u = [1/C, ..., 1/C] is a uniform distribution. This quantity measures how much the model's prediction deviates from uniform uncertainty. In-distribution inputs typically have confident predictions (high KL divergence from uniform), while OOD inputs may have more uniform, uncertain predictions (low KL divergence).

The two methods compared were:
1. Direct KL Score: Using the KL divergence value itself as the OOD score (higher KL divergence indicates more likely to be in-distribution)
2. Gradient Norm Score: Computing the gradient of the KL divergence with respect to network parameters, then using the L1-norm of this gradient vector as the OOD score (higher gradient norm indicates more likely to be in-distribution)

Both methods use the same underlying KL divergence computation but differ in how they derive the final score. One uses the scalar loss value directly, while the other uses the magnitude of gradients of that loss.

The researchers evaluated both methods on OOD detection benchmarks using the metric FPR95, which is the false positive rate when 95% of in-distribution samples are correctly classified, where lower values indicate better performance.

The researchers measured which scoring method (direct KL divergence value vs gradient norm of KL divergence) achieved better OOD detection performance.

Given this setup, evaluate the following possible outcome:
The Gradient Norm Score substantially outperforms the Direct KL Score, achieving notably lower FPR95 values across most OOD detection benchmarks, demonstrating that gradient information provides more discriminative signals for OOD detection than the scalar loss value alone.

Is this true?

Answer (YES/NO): YES